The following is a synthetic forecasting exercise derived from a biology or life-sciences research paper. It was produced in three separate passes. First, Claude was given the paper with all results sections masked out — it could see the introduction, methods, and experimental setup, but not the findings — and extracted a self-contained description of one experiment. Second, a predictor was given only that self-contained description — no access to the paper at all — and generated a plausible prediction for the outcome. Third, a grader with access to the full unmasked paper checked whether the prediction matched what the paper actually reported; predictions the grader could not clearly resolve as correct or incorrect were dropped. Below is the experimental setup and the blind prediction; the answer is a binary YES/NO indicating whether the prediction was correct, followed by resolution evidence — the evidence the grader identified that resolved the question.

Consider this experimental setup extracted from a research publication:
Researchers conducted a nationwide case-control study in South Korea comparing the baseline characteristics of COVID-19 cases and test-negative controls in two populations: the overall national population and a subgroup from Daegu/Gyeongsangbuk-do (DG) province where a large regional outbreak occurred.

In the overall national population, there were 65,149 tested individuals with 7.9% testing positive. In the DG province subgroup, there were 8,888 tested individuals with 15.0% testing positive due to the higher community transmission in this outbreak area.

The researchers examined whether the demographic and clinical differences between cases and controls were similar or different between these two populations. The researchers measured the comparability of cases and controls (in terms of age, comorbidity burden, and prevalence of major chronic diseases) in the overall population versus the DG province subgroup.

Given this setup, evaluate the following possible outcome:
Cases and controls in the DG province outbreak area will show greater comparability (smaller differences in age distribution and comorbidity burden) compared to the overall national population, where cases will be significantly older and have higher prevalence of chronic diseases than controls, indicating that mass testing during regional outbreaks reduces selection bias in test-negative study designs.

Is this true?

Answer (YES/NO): NO